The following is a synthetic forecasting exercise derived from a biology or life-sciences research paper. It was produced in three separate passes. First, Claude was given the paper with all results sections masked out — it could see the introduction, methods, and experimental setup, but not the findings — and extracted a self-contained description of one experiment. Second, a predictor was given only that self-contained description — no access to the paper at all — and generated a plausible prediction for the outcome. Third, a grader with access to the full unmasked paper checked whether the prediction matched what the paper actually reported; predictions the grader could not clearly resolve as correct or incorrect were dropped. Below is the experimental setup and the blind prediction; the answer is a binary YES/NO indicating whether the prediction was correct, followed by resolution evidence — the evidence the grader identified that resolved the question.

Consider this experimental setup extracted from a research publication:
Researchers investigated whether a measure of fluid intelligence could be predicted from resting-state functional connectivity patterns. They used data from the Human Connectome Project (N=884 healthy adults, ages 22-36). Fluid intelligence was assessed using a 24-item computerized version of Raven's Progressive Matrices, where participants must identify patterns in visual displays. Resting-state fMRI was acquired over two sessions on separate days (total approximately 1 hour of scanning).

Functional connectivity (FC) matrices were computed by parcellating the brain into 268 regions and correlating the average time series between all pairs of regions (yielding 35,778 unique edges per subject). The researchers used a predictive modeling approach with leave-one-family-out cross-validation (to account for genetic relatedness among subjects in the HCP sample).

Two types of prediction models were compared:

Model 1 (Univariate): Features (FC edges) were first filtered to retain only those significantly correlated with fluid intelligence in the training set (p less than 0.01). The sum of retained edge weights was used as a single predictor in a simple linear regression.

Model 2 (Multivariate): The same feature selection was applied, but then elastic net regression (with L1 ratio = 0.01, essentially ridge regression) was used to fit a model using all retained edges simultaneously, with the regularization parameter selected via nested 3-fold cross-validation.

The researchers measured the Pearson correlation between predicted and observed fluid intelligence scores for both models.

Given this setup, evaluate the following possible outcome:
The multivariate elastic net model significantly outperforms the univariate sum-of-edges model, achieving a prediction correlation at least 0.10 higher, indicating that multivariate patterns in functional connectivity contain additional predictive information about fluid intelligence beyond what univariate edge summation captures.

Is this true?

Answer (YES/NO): NO